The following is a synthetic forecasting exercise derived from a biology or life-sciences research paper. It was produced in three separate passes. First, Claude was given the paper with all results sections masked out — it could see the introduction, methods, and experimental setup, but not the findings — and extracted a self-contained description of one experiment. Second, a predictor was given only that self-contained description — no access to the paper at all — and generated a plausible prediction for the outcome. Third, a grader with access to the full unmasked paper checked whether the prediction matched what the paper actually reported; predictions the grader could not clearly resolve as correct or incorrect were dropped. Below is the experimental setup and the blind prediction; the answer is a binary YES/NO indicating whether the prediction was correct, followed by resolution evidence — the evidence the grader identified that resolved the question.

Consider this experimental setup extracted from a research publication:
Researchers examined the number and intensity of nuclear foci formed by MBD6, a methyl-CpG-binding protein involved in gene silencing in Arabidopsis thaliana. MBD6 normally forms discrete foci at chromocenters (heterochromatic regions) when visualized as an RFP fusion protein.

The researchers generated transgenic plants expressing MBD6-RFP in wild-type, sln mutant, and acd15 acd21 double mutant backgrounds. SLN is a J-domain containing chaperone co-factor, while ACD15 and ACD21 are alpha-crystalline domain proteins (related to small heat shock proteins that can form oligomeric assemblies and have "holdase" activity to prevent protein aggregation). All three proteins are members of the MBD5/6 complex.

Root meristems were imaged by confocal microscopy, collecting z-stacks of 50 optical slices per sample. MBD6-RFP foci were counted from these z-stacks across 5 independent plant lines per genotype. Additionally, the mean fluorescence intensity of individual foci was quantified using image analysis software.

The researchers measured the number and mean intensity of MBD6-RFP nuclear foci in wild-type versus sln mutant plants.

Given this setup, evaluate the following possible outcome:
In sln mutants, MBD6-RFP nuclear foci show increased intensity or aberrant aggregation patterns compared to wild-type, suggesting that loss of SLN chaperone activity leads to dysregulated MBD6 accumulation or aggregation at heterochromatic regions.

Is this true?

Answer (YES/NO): NO